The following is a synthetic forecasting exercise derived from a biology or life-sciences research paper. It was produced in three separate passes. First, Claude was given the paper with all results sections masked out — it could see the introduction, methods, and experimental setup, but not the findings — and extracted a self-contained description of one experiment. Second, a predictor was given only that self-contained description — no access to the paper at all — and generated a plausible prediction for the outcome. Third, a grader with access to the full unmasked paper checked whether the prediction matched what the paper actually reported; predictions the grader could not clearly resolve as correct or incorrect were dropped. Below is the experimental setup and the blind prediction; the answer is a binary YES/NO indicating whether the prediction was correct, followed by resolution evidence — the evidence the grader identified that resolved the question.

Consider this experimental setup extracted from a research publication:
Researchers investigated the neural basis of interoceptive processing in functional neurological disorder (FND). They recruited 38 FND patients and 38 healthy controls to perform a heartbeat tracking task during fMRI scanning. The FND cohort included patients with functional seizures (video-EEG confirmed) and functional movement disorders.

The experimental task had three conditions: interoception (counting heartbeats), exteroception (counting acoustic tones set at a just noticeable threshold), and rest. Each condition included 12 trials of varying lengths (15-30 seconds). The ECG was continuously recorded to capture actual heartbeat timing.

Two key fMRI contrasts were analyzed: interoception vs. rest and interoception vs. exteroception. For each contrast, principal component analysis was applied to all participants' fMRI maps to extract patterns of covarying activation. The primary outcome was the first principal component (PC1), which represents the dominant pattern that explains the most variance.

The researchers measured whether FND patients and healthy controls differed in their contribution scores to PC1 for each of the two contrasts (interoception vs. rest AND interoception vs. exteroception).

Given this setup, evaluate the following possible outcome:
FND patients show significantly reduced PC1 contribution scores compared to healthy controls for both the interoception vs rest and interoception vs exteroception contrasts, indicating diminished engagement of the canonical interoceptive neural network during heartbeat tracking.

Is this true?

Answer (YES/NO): YES